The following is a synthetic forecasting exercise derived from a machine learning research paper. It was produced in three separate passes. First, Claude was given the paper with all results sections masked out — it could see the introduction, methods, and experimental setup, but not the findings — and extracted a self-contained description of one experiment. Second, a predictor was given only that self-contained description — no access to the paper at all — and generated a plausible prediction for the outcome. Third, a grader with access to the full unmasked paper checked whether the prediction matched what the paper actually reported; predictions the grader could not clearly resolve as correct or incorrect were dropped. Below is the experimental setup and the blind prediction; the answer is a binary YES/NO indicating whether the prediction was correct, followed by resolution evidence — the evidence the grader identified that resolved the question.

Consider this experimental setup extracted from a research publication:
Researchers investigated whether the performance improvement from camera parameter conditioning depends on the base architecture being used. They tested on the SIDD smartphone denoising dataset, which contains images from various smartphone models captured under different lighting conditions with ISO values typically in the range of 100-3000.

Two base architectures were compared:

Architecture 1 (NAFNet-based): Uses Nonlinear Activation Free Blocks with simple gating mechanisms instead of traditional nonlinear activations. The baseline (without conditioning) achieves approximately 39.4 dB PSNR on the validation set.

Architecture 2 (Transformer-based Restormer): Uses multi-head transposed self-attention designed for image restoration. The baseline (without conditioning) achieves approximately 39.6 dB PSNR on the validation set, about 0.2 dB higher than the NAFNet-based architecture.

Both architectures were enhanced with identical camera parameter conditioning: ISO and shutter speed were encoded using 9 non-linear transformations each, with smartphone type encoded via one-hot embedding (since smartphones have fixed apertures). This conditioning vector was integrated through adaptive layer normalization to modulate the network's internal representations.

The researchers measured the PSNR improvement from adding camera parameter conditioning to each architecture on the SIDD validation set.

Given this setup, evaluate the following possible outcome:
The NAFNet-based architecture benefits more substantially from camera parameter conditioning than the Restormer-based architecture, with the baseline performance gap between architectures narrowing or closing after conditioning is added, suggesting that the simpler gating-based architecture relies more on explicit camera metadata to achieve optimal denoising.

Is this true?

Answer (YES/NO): NO